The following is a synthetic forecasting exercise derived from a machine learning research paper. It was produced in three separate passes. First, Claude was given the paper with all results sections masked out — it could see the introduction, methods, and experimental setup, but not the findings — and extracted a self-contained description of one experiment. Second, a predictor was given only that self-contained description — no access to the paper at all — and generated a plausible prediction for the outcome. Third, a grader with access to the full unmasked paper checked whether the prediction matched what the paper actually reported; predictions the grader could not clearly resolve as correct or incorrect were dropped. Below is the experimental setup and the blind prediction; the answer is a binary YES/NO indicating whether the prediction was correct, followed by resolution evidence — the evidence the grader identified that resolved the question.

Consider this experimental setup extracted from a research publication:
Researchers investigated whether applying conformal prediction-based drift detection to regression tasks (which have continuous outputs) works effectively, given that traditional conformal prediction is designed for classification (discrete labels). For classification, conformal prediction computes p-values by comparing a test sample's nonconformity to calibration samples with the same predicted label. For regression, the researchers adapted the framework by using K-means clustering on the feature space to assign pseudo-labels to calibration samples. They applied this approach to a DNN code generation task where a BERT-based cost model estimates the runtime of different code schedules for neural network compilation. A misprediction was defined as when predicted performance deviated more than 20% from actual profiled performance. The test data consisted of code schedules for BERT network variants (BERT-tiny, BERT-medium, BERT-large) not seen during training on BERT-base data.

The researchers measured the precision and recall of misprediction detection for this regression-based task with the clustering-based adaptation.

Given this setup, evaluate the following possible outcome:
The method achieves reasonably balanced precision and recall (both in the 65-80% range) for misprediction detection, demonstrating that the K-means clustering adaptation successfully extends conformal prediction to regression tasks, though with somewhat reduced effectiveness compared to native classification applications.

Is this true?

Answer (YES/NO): NO